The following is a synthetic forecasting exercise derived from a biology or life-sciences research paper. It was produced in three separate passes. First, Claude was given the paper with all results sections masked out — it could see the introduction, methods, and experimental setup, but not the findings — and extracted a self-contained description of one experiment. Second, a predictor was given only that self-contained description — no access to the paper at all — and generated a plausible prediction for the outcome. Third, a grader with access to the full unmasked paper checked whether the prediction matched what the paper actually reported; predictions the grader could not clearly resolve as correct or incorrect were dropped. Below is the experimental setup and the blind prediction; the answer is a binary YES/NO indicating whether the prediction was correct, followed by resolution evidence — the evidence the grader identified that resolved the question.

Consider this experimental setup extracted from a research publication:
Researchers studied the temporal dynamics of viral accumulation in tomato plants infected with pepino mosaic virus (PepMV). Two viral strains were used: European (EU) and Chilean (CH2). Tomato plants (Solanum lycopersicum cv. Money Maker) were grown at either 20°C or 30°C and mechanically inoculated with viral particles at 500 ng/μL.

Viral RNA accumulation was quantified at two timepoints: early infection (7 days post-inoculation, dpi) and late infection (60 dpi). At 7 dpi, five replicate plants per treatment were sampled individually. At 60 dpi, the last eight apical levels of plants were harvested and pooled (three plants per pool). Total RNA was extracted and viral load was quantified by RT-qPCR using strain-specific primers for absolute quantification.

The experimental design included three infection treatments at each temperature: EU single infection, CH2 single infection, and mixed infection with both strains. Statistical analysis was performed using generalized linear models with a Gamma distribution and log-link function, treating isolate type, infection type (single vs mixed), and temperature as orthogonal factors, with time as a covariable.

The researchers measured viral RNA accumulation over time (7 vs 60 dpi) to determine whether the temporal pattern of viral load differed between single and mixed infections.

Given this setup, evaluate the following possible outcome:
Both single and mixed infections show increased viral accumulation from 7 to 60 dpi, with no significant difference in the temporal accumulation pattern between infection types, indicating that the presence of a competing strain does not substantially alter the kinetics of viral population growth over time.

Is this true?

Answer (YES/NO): NO